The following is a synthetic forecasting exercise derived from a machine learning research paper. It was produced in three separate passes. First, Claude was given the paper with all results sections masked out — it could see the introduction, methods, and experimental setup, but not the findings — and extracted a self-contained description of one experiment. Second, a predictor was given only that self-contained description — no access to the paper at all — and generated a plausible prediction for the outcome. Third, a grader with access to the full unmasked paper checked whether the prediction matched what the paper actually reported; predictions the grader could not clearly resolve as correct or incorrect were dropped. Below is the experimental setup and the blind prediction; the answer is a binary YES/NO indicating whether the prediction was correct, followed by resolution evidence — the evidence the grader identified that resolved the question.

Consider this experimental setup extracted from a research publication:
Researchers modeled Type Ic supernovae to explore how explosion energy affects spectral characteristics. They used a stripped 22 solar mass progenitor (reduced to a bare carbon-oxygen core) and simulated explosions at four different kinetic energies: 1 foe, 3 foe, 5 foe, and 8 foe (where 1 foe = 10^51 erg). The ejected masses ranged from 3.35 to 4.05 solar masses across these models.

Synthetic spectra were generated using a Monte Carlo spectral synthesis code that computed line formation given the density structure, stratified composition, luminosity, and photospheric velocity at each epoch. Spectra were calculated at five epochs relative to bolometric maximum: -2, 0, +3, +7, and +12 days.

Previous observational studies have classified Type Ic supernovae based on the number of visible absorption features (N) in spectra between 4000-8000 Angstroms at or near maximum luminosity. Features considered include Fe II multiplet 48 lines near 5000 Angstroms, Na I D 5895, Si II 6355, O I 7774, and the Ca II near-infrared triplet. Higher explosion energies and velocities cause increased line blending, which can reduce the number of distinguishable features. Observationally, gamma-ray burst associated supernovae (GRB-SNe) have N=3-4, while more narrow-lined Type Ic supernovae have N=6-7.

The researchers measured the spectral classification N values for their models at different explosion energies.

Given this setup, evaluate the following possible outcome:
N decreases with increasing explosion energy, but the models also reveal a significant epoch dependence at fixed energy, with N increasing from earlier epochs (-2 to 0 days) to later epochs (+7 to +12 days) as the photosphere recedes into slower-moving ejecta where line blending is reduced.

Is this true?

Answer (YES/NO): NO